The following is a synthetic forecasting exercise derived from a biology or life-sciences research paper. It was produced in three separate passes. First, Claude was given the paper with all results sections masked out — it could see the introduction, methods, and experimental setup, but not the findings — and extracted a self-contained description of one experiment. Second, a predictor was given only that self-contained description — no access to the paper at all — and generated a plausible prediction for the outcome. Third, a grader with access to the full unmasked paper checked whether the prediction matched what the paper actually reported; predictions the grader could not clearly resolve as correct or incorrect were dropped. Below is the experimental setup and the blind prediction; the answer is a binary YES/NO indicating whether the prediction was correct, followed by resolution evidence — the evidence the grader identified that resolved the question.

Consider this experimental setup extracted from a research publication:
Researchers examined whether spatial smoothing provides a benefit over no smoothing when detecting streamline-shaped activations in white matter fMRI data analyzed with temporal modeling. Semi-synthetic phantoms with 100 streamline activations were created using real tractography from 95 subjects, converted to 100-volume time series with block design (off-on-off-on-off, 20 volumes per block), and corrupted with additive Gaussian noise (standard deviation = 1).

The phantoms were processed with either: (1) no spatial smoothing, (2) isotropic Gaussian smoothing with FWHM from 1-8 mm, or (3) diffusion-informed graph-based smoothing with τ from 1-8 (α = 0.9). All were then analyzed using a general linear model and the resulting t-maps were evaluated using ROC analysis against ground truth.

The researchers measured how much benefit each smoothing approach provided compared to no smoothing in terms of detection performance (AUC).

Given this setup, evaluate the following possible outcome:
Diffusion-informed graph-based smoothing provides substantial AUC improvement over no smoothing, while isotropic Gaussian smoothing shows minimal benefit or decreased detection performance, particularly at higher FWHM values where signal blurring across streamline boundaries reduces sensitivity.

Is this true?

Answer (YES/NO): YES